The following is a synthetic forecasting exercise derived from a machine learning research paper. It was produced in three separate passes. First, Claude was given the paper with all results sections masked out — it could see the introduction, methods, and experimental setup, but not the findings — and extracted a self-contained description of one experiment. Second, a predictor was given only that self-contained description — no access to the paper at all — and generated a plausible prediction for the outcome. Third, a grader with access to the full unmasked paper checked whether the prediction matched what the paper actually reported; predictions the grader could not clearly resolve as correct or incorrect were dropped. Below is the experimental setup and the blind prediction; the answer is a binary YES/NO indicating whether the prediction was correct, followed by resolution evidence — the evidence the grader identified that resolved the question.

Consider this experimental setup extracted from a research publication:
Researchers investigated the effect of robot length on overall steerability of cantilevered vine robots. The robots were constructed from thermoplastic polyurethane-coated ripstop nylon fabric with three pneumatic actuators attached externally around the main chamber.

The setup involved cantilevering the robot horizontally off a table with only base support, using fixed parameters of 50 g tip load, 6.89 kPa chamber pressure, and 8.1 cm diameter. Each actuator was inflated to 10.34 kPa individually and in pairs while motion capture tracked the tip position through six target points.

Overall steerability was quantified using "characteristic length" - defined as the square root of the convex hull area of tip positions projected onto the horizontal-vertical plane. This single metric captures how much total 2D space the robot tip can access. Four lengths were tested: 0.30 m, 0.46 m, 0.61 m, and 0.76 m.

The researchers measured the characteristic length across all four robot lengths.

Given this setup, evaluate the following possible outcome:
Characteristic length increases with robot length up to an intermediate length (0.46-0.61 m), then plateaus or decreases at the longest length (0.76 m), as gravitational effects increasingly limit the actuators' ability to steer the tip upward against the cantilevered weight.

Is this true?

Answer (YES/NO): NO